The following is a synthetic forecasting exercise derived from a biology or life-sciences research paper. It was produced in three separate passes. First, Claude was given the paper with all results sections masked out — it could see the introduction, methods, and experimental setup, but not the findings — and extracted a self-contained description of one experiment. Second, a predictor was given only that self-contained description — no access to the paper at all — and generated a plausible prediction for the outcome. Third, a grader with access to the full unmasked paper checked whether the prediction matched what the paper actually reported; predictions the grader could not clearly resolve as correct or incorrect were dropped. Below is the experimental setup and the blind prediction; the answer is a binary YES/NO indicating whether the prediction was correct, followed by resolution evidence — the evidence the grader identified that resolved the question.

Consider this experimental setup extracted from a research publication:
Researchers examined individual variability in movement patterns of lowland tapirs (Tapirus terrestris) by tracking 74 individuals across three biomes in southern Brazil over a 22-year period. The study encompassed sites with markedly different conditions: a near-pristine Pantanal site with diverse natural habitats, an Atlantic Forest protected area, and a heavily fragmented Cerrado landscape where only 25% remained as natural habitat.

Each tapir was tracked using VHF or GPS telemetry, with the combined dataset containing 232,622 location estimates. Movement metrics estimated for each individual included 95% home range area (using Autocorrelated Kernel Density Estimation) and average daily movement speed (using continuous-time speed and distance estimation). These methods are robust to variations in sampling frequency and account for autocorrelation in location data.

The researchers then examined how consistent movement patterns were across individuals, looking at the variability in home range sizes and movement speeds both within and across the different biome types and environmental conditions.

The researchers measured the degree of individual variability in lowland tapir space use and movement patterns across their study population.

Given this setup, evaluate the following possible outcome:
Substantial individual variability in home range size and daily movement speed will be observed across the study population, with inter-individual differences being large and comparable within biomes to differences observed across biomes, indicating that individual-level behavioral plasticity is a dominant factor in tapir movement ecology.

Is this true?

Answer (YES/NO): NO